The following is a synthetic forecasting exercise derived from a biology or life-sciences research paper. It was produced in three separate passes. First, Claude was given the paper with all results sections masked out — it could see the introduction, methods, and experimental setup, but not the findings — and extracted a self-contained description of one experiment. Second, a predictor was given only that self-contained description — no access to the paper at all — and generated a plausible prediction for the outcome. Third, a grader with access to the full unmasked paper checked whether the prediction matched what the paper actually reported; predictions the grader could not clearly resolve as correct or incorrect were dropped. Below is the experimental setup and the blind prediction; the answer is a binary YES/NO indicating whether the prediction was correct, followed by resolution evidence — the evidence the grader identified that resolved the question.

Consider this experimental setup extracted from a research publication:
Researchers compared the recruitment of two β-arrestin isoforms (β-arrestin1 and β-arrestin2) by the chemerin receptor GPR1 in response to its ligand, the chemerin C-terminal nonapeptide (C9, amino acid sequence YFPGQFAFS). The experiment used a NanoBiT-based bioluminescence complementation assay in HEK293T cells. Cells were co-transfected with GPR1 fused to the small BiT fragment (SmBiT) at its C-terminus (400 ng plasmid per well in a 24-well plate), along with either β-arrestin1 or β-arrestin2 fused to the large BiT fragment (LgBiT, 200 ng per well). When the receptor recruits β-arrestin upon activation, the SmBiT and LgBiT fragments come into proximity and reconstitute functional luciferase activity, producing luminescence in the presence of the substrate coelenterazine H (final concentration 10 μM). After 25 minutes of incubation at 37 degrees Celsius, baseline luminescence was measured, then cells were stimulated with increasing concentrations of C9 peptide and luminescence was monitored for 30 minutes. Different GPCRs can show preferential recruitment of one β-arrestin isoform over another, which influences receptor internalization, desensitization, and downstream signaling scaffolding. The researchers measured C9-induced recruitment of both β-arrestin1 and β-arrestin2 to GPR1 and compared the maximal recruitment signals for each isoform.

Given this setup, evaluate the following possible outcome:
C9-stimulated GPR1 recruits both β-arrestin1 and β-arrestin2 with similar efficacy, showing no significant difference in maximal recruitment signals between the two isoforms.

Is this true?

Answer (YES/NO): NO